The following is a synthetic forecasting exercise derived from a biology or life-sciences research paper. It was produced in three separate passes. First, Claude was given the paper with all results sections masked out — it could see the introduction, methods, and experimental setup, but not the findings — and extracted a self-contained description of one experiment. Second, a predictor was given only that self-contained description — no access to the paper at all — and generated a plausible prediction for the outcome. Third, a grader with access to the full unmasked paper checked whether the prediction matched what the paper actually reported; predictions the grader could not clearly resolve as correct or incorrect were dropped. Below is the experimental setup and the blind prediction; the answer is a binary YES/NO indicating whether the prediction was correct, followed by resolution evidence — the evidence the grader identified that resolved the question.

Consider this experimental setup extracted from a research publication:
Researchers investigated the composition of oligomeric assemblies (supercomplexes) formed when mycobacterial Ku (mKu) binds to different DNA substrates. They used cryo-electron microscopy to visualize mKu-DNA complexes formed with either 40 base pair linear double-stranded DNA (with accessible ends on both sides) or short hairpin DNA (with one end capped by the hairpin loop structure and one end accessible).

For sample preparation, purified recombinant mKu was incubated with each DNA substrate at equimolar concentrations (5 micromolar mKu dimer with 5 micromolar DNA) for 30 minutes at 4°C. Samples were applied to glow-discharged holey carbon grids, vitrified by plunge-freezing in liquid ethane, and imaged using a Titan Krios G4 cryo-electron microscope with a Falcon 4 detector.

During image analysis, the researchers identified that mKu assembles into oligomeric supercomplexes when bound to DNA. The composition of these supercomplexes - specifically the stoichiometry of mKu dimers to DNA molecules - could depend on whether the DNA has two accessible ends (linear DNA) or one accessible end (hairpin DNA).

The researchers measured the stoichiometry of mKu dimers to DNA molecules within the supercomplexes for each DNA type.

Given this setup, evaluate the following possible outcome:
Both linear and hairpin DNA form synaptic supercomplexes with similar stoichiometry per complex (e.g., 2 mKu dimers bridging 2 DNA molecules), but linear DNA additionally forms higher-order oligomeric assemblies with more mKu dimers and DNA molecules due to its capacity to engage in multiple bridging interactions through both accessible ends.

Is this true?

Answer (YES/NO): NO